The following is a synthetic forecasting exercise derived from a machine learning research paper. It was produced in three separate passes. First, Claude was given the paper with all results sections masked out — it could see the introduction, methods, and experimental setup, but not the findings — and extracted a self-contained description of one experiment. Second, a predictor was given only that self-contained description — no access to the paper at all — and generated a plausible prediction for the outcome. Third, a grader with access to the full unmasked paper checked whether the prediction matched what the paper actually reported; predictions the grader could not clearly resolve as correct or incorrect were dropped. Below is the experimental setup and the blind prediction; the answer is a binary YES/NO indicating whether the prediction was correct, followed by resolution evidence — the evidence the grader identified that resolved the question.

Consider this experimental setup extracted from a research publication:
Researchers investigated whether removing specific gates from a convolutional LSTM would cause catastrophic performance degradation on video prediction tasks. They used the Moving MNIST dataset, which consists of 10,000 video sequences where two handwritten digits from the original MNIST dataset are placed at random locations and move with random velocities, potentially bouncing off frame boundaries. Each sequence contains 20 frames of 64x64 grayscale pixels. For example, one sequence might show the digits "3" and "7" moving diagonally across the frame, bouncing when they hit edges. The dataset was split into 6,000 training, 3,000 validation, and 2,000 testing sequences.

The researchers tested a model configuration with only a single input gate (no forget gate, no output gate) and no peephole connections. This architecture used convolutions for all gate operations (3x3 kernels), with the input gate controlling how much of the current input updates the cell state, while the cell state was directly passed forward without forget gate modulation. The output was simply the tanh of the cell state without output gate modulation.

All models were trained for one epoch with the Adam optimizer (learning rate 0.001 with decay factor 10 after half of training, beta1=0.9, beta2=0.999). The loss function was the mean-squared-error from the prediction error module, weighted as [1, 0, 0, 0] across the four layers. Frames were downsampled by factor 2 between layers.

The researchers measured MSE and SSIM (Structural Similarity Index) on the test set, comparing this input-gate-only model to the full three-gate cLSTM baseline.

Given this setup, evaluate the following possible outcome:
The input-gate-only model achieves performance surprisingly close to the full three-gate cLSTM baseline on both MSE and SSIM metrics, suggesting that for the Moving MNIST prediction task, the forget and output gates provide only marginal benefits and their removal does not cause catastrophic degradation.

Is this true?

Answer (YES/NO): NO